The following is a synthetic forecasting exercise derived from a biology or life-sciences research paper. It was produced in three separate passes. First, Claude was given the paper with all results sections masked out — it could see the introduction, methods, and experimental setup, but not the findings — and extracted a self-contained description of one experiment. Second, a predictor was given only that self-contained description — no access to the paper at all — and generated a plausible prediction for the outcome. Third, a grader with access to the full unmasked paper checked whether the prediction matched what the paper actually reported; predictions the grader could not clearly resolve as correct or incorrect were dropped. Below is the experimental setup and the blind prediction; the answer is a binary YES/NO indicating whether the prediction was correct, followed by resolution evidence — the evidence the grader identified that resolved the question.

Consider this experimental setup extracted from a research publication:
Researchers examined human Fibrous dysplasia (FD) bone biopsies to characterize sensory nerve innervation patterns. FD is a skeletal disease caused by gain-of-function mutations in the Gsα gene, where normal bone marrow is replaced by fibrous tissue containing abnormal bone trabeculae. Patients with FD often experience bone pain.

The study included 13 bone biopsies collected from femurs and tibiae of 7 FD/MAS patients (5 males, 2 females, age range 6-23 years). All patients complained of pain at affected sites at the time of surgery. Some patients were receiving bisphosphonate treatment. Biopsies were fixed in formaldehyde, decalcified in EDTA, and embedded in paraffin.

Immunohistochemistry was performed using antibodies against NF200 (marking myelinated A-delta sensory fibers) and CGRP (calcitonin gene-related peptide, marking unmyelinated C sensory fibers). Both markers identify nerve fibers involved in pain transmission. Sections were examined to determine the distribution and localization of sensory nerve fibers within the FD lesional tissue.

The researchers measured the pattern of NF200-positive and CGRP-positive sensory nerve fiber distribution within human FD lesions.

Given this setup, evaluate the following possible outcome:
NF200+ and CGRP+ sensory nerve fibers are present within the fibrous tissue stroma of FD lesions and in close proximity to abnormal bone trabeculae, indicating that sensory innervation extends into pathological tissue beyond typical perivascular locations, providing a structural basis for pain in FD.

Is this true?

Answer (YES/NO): NO